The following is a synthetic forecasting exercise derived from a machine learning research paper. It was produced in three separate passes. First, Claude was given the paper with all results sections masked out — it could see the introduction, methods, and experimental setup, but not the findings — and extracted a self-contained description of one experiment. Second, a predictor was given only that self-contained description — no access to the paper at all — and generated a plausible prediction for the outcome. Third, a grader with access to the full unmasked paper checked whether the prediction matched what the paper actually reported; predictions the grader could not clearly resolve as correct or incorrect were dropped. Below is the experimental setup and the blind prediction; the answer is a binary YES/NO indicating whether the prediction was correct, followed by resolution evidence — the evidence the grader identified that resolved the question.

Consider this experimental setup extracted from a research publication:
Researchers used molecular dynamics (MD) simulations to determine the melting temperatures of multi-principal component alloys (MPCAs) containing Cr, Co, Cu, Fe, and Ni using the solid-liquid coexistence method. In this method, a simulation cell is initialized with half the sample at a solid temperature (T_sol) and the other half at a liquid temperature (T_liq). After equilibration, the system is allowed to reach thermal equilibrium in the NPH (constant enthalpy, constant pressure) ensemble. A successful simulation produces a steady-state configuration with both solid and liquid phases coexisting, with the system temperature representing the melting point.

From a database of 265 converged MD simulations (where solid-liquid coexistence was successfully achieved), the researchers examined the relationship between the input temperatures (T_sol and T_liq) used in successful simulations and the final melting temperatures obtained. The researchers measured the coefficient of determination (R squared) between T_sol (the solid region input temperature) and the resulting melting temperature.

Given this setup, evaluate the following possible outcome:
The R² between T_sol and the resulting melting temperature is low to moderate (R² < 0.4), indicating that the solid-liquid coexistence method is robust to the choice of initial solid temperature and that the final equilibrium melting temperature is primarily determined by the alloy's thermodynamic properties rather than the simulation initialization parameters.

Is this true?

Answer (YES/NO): NO